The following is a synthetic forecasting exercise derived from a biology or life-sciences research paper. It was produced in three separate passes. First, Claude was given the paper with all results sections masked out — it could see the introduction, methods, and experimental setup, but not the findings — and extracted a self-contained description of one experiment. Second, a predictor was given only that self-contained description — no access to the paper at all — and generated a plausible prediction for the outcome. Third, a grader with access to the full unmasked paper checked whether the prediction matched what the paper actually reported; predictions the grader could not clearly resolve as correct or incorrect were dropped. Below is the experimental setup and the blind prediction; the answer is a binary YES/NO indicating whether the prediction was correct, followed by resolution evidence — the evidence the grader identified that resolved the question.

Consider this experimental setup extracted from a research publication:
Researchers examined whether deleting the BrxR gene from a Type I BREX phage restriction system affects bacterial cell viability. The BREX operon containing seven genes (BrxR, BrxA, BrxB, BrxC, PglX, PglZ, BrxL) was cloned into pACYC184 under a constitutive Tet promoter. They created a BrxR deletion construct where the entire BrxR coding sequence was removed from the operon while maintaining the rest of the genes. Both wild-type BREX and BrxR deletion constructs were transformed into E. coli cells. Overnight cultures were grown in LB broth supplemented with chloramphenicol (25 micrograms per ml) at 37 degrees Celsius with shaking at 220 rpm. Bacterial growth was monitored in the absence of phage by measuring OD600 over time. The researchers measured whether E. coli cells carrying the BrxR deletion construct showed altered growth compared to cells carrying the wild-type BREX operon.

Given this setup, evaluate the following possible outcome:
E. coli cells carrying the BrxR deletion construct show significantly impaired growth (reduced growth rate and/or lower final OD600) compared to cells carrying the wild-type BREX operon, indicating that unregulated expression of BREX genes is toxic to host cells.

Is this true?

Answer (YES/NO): YES